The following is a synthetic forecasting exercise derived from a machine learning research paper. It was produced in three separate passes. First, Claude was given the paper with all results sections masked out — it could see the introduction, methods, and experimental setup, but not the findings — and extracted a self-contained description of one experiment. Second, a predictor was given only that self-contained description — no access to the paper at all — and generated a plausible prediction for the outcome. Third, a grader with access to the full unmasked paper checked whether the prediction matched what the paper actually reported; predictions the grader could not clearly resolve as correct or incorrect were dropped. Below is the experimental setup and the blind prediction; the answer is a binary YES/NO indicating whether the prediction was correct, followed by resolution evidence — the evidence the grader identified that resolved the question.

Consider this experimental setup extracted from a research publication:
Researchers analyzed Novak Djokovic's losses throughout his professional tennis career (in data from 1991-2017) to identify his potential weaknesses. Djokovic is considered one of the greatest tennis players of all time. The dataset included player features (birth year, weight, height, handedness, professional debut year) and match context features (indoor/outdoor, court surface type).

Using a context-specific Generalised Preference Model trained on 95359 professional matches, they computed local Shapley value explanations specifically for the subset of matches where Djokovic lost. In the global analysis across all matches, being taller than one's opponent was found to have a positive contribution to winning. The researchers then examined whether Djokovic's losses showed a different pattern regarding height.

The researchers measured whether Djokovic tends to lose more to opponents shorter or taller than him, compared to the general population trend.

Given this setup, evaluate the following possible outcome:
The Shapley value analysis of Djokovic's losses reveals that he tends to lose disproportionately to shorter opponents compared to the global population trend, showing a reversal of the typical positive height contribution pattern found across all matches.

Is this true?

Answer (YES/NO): YES